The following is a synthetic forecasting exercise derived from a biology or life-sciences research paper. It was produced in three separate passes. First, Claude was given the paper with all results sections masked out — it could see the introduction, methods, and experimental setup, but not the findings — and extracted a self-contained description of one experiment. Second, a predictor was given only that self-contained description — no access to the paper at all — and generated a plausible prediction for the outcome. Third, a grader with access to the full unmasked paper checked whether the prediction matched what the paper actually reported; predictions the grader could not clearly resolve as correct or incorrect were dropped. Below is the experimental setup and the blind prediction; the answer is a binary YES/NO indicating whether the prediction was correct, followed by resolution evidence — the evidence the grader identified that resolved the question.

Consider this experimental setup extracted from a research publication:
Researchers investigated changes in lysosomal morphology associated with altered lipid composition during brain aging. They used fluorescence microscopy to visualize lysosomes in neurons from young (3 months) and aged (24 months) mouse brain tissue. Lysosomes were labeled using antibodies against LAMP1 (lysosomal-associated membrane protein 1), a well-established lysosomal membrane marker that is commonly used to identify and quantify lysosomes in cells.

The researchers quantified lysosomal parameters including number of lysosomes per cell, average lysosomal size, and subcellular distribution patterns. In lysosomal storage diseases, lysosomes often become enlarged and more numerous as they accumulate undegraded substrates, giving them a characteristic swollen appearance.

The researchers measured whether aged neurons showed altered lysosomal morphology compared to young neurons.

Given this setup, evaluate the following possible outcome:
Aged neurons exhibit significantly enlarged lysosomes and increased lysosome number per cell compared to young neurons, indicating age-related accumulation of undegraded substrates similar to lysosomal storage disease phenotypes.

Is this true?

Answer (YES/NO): NO